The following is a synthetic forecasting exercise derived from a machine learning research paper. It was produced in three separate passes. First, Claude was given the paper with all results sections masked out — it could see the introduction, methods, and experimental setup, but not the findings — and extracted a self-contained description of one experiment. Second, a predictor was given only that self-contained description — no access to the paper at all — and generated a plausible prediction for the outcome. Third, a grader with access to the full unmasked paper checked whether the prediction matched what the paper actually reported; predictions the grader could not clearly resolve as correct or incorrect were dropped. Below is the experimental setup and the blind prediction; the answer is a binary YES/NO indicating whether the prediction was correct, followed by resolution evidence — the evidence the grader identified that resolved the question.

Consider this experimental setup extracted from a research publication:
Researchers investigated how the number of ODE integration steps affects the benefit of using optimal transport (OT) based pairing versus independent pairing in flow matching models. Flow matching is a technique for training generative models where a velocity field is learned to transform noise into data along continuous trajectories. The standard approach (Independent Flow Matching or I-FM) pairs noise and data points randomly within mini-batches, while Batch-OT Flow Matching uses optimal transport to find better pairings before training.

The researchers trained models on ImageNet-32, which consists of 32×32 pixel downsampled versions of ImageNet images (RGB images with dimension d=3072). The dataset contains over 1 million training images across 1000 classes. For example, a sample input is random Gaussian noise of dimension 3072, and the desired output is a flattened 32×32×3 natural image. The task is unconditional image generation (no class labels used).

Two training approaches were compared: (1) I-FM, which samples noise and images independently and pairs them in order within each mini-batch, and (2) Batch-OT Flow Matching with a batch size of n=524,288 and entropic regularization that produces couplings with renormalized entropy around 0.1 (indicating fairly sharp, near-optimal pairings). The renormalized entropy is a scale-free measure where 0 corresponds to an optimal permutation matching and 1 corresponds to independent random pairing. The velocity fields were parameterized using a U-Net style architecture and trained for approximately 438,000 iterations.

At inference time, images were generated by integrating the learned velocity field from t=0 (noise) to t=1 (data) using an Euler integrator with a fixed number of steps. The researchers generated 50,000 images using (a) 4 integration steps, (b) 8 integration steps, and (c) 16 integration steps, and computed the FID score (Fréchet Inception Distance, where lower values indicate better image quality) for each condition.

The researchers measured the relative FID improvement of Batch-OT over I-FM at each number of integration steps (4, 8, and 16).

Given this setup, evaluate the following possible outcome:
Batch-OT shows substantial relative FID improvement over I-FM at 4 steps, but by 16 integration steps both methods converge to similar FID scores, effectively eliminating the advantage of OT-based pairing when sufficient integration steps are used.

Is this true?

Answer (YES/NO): NO